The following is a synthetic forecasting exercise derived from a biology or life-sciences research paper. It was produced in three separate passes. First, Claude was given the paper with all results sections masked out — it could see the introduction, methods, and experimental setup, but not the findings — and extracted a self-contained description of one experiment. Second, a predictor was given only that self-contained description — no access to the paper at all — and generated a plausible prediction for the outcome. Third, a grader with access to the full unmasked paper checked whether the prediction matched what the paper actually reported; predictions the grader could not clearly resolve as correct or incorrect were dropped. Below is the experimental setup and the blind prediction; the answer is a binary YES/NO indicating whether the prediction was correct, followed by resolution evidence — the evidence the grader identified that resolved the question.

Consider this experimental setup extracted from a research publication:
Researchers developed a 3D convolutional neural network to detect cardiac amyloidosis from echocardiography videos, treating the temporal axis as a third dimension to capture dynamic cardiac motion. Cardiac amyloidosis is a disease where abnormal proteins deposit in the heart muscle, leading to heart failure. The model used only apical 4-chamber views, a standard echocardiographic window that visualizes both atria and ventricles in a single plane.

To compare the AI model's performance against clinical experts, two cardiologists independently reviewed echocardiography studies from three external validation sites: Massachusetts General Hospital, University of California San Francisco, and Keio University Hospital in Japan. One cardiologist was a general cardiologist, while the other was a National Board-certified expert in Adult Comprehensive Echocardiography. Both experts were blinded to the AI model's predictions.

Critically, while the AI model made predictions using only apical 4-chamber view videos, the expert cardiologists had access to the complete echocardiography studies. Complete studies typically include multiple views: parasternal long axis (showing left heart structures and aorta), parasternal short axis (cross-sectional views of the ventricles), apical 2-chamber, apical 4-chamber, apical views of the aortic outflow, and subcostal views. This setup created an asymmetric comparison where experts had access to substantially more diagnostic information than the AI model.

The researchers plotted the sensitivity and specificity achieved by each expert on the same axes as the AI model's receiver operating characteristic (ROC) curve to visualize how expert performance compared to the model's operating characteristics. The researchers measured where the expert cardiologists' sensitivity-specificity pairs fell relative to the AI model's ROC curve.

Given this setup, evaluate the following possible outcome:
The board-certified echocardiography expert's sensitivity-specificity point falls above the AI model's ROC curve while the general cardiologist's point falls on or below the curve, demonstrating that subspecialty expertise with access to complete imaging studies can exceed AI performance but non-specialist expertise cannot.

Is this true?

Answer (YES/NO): NO